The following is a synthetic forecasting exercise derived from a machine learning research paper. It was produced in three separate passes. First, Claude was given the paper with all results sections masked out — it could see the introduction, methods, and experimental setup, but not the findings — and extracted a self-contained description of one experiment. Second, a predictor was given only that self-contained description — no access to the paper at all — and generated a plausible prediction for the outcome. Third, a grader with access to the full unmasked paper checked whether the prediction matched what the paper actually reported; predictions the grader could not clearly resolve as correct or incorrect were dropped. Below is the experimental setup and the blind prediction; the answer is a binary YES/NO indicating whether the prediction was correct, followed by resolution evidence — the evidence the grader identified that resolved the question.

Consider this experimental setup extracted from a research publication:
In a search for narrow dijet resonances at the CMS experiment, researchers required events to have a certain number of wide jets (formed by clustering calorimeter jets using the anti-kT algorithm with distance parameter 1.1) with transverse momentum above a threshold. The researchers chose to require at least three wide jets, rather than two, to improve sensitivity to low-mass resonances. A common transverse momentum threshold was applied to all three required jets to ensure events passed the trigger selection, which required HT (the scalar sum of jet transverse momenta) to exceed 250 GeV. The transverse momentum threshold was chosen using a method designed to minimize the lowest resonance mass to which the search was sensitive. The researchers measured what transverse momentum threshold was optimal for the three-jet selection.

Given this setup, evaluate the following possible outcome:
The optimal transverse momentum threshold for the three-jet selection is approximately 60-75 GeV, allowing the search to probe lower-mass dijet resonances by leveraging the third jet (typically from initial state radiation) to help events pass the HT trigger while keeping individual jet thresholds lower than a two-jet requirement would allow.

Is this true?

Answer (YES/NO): YES